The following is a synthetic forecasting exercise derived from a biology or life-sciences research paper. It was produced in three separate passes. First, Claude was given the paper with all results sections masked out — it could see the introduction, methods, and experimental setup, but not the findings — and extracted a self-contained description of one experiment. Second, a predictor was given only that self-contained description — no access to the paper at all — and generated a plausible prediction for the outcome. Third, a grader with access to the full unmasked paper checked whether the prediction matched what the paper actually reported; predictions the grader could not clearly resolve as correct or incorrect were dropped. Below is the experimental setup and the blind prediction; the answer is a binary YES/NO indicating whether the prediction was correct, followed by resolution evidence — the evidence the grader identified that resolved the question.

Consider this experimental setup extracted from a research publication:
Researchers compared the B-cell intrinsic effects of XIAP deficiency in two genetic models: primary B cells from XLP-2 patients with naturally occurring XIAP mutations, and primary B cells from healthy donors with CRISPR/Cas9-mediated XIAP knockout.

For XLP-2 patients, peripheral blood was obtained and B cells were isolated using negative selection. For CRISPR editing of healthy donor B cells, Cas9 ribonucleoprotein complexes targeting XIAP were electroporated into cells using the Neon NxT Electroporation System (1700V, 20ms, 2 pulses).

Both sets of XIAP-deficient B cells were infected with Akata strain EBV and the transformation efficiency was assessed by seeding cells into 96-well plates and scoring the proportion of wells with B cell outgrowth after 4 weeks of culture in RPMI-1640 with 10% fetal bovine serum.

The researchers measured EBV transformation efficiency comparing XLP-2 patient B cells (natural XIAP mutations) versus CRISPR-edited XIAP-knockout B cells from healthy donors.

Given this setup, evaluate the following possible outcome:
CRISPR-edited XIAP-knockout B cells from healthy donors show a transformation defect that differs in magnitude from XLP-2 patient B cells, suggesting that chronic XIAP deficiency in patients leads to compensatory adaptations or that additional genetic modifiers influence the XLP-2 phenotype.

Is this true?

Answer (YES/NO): NO